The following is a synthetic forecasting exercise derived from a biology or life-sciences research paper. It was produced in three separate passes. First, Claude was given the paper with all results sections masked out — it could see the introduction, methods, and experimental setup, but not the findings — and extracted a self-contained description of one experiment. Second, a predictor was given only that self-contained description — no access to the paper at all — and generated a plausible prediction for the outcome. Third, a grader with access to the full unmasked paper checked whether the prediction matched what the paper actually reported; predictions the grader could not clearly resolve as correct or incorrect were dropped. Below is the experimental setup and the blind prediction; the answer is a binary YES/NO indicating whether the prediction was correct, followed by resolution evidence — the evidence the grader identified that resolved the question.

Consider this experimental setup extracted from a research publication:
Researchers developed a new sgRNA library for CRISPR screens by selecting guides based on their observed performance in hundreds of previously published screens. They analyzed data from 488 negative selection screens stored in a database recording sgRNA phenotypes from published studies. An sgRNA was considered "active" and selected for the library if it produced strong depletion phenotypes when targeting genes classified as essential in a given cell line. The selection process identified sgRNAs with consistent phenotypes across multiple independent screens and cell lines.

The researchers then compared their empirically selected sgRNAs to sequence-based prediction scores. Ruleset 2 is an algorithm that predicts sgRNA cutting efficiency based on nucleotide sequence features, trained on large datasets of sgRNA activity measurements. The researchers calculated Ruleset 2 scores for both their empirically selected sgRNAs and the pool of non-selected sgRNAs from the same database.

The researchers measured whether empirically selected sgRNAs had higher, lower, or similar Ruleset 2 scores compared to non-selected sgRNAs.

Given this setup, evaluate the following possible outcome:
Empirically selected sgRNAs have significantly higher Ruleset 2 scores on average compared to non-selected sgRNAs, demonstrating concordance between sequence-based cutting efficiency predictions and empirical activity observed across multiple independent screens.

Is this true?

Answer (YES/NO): YES